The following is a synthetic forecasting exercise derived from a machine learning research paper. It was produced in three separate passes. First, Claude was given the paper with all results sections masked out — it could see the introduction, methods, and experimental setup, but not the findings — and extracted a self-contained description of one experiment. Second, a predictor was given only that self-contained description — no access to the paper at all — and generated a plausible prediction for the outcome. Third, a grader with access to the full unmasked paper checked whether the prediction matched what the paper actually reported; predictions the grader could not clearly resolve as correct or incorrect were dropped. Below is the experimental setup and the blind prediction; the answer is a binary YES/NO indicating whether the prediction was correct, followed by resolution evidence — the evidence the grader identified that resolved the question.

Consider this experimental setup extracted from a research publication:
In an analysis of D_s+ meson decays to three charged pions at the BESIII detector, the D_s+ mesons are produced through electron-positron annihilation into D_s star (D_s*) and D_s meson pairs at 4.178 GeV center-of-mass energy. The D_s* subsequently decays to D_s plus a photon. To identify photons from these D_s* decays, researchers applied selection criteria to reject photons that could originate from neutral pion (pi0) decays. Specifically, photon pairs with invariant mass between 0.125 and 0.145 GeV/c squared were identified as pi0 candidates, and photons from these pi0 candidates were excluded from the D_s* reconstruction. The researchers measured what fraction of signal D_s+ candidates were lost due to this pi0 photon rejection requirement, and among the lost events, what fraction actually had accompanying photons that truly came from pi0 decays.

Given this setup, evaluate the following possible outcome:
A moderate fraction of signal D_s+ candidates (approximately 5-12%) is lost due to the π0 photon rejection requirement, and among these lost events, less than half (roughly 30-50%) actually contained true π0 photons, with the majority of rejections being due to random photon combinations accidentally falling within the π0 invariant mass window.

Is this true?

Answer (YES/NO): NO